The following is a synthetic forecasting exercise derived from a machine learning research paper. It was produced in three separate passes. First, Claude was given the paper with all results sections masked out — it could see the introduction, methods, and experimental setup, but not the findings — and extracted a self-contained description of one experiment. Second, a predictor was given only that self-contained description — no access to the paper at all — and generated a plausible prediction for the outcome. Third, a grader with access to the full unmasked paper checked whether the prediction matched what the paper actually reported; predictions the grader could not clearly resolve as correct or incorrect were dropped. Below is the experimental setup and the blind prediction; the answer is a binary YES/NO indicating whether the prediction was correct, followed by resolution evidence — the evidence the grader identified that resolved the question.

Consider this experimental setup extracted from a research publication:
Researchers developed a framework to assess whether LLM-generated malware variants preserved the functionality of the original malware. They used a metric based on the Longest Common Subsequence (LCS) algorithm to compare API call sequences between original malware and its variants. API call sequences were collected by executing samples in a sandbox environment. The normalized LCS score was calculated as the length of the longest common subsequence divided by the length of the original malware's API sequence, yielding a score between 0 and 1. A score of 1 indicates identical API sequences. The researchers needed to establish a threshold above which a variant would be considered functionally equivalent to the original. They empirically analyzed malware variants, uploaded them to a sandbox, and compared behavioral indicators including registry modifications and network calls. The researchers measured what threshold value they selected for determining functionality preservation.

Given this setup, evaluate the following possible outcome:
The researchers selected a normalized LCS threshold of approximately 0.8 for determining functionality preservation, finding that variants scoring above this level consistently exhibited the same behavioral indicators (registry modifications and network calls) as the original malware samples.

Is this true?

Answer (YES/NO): NO